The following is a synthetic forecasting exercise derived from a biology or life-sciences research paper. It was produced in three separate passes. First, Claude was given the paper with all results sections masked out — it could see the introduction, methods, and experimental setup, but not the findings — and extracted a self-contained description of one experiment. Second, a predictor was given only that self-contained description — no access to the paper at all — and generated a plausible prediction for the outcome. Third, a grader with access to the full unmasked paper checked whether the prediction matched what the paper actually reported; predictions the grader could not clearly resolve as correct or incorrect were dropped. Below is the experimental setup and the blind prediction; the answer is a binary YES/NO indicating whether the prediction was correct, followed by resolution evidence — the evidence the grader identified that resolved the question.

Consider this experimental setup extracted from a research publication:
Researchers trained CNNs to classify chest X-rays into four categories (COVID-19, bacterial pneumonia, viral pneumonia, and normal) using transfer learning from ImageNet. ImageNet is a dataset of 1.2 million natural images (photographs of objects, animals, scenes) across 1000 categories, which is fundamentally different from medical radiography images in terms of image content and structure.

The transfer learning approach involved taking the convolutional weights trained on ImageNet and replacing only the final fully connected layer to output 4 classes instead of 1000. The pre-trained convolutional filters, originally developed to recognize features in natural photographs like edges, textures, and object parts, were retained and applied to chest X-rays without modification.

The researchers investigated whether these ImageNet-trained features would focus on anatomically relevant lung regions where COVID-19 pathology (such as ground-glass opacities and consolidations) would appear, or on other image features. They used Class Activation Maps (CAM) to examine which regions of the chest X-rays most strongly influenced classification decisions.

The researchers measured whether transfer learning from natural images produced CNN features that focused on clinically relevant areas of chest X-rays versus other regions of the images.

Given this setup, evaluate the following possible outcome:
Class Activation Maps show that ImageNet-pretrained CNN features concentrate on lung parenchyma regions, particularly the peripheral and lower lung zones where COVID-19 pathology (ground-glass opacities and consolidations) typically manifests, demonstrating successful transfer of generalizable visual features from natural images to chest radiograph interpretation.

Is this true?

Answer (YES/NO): NO